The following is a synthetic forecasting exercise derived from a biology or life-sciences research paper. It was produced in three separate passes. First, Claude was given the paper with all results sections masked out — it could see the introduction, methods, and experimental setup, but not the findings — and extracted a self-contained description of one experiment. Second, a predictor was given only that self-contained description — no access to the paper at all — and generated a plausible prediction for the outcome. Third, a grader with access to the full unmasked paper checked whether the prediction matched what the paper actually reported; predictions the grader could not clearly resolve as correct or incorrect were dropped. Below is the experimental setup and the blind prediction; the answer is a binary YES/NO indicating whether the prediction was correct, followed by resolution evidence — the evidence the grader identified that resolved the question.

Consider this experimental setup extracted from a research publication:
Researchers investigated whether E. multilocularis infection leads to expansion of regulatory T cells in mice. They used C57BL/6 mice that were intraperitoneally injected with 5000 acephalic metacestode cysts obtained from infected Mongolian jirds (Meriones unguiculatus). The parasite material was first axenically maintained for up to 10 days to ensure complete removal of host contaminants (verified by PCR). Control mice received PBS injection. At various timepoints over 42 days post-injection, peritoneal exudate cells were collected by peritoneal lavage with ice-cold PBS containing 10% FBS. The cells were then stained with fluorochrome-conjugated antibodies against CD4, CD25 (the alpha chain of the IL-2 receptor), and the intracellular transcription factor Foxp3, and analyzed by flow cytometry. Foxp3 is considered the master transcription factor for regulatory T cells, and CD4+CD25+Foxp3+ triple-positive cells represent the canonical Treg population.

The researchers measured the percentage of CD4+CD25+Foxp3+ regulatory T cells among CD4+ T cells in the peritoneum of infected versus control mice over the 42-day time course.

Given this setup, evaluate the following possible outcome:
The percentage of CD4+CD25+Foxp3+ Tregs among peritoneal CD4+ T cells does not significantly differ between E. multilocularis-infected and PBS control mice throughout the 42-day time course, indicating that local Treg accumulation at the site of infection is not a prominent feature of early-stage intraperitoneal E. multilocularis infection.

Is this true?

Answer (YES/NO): NO